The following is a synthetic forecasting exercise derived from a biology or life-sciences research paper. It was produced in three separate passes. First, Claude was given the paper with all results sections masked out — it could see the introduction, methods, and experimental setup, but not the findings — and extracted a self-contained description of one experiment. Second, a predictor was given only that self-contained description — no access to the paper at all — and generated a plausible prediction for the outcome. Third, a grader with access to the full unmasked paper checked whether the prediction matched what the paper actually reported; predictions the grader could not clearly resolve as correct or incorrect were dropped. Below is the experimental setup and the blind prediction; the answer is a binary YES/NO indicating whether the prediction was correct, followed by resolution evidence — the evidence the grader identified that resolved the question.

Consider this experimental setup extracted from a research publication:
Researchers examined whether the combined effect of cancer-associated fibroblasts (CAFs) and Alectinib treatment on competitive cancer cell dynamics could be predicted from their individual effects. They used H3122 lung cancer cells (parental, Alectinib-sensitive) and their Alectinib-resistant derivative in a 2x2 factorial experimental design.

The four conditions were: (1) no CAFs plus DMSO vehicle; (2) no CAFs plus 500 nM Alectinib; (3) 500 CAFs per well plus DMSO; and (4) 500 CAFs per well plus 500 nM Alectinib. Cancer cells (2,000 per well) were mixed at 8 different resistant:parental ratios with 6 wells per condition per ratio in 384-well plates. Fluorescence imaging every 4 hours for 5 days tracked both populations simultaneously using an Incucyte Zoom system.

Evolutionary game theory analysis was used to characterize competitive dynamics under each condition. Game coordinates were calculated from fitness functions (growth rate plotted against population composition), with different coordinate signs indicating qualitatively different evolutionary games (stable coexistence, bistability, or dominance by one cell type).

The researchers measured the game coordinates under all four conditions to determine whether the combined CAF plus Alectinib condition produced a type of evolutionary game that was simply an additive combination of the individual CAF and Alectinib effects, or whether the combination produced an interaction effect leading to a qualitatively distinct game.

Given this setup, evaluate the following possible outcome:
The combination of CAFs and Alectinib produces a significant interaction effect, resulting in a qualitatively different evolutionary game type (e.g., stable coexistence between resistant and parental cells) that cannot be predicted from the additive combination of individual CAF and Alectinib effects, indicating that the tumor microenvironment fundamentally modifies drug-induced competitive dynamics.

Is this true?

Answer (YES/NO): NO